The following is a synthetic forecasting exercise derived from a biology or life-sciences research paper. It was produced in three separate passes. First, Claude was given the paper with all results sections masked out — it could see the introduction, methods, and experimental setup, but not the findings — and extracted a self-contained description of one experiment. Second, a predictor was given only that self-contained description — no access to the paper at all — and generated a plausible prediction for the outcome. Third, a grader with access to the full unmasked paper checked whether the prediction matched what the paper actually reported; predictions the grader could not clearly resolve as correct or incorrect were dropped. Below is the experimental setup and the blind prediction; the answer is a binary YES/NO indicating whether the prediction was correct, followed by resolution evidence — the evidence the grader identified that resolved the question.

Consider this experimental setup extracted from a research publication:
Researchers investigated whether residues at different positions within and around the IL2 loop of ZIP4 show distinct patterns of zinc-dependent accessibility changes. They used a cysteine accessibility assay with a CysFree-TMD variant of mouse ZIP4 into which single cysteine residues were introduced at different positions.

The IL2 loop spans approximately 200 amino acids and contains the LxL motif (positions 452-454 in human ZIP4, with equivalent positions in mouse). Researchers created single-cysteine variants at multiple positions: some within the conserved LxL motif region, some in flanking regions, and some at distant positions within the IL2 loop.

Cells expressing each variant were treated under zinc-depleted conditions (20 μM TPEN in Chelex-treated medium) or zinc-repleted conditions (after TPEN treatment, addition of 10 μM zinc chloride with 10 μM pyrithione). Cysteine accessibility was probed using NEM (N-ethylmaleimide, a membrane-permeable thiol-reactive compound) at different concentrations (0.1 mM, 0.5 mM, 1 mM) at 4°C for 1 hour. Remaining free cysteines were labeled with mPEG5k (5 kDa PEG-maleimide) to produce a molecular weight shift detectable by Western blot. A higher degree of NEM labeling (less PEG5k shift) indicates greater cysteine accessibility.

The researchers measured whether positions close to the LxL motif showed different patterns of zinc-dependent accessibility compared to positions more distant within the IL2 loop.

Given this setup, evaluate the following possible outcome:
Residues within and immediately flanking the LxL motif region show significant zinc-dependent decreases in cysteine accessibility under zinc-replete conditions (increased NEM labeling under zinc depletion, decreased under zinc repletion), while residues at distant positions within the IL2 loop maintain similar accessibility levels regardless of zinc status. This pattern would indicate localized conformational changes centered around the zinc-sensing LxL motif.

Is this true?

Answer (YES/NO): NO